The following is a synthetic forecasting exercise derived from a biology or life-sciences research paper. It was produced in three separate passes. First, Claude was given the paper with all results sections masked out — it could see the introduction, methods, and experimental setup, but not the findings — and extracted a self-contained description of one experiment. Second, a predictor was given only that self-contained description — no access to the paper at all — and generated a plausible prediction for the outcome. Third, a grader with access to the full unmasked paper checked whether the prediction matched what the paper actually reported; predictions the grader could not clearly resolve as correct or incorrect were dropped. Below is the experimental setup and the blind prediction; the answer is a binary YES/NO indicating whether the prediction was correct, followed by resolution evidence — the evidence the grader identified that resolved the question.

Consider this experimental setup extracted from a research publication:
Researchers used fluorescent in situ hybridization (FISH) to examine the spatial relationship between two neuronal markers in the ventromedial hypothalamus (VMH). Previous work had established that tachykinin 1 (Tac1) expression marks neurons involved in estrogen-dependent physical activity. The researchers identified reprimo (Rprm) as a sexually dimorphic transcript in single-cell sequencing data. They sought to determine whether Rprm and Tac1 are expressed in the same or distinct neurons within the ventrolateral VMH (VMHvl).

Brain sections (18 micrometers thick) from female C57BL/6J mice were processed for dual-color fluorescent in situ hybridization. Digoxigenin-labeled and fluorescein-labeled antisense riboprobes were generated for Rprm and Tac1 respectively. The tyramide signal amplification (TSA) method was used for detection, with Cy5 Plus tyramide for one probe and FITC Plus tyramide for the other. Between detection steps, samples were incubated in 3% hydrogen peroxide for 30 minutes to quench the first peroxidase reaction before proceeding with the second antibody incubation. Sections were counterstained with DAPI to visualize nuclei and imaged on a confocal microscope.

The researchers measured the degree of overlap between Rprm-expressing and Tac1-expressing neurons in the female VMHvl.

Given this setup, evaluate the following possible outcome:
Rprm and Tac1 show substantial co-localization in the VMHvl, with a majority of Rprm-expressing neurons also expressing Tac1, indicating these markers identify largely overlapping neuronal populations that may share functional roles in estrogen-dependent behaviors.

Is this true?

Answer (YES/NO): NO